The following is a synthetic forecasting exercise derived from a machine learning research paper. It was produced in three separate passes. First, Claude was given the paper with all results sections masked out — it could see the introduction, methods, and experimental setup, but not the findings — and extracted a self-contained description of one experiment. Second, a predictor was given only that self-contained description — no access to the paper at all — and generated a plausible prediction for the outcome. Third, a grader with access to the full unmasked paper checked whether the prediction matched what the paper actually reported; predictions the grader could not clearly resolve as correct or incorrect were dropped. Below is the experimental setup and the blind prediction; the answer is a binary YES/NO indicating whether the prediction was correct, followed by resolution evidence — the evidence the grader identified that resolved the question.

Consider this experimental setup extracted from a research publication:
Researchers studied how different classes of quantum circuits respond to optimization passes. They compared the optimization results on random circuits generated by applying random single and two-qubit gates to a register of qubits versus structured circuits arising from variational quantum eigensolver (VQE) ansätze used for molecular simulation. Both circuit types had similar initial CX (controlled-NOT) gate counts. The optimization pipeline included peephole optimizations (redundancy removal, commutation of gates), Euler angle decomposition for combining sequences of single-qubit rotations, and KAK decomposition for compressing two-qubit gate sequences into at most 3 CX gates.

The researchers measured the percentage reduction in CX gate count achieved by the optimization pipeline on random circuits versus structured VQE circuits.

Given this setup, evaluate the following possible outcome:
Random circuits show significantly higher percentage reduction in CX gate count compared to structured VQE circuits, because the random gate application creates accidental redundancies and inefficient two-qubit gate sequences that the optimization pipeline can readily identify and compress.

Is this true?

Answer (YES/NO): NO